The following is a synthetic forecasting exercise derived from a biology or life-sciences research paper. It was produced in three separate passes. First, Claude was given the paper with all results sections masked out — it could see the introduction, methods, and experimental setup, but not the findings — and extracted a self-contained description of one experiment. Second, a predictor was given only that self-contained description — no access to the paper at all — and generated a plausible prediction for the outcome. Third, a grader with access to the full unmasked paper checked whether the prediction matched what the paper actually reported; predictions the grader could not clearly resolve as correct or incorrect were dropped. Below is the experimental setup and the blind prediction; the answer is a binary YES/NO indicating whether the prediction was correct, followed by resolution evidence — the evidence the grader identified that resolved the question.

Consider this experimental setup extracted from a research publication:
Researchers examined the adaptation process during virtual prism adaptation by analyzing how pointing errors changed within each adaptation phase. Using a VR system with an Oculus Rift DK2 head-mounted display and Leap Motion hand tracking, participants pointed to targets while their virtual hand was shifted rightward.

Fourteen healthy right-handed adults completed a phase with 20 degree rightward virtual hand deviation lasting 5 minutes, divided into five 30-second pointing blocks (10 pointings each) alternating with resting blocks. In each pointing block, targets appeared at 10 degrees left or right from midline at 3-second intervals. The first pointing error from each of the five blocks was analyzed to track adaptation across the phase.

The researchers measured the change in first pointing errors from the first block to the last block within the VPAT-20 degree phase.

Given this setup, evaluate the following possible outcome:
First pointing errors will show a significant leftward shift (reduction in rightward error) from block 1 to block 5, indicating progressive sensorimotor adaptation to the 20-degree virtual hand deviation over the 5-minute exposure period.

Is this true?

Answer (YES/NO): YES